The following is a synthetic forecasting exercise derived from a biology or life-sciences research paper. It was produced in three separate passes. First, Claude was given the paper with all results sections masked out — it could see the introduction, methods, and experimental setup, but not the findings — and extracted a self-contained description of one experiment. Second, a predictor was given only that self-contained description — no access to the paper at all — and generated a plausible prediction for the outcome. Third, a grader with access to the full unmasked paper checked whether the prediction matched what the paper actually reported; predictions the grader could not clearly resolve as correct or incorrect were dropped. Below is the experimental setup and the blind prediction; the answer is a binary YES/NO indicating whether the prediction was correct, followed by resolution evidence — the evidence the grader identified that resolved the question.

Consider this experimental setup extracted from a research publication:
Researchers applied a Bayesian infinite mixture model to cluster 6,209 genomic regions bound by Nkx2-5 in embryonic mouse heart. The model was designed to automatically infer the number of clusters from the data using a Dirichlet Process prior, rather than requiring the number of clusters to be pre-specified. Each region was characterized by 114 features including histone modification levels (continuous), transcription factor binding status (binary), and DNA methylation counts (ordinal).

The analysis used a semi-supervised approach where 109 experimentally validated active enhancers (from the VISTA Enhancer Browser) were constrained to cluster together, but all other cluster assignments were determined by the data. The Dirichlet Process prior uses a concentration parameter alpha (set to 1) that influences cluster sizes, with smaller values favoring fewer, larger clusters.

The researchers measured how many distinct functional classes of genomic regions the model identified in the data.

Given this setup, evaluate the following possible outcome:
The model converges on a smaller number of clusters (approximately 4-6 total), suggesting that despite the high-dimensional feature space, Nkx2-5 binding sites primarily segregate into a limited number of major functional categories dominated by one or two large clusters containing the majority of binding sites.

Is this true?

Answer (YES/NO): NO